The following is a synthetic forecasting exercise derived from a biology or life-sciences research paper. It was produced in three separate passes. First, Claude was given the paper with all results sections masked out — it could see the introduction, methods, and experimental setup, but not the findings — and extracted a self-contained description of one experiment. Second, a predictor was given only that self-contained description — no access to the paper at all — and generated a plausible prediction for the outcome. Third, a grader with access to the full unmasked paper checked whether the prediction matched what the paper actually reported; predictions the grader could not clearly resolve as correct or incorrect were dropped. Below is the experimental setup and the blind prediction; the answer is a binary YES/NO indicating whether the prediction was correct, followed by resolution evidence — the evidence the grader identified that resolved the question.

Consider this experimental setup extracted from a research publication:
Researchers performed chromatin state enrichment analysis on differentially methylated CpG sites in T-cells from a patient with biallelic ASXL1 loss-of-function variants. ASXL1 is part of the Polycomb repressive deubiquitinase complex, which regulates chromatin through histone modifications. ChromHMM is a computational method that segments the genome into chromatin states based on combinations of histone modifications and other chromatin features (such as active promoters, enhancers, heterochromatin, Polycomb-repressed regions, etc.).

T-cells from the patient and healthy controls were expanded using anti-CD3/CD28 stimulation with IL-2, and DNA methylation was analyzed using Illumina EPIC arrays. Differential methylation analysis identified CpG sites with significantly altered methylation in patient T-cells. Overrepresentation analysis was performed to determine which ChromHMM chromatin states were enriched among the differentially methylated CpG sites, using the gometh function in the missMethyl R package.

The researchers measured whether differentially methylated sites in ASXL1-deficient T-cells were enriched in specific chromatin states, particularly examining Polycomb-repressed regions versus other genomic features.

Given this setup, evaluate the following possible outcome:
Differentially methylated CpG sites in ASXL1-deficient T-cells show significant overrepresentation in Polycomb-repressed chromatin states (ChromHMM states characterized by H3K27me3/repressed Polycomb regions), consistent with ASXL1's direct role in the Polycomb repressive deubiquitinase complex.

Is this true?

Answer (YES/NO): YES